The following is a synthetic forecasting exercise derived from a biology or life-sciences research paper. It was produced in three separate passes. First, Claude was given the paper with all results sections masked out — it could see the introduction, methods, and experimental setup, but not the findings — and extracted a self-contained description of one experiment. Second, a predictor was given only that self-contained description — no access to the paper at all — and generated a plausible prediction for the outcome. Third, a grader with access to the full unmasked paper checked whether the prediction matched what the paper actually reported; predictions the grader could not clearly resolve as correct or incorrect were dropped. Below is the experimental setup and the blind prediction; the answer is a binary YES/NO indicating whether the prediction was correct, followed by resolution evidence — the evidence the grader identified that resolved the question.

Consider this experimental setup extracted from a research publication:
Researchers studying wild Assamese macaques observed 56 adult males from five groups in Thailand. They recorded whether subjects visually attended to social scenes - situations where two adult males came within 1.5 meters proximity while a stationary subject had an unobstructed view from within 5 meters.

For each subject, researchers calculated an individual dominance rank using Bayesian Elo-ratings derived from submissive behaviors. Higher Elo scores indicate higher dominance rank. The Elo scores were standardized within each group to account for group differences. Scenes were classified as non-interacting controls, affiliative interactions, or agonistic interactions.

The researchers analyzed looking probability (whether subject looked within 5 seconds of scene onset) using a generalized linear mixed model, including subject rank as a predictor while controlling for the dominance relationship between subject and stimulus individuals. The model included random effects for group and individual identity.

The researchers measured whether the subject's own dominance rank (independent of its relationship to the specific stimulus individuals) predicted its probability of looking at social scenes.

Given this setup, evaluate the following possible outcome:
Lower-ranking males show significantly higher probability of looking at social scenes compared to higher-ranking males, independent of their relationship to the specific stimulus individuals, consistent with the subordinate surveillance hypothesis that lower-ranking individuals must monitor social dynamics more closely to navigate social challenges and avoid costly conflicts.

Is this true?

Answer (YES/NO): NO